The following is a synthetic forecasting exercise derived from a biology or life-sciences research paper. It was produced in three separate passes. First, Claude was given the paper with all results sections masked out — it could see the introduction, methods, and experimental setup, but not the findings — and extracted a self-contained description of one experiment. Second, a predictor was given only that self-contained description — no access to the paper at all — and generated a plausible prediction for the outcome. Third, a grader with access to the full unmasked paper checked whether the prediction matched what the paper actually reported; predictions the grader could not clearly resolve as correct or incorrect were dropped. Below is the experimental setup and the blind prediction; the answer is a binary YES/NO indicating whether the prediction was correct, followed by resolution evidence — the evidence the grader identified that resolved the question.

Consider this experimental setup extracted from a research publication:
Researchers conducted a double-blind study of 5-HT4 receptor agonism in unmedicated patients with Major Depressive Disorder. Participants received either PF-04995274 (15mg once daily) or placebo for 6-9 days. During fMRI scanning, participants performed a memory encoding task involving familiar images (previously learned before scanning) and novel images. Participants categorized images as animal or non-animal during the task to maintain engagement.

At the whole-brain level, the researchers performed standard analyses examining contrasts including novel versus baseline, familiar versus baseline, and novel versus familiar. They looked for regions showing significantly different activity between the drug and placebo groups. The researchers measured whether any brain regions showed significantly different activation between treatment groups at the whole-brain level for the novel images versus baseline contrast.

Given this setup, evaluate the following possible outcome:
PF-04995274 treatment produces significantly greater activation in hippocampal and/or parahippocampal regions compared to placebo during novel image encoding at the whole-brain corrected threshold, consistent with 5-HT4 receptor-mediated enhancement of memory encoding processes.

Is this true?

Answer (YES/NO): NO